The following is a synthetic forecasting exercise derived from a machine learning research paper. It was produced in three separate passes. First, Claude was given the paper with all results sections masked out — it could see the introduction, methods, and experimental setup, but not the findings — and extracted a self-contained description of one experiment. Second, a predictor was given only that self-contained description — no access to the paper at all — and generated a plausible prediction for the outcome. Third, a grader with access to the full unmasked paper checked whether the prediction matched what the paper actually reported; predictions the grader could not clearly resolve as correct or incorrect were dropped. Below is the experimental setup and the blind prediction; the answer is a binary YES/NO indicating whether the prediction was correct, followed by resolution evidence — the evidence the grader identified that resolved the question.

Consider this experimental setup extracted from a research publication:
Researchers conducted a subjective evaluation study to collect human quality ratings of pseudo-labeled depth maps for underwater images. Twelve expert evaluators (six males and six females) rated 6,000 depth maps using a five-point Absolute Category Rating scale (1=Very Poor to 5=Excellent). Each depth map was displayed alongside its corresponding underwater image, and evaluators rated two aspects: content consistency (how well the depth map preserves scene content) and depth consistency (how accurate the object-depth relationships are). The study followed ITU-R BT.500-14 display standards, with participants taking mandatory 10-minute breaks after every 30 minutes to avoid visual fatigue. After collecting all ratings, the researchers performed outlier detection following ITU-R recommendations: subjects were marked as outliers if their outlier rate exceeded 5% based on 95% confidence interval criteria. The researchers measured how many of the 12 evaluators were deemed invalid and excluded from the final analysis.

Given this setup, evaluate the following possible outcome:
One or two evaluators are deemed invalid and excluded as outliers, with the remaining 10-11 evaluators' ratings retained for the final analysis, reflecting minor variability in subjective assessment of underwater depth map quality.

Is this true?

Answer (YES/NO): YES